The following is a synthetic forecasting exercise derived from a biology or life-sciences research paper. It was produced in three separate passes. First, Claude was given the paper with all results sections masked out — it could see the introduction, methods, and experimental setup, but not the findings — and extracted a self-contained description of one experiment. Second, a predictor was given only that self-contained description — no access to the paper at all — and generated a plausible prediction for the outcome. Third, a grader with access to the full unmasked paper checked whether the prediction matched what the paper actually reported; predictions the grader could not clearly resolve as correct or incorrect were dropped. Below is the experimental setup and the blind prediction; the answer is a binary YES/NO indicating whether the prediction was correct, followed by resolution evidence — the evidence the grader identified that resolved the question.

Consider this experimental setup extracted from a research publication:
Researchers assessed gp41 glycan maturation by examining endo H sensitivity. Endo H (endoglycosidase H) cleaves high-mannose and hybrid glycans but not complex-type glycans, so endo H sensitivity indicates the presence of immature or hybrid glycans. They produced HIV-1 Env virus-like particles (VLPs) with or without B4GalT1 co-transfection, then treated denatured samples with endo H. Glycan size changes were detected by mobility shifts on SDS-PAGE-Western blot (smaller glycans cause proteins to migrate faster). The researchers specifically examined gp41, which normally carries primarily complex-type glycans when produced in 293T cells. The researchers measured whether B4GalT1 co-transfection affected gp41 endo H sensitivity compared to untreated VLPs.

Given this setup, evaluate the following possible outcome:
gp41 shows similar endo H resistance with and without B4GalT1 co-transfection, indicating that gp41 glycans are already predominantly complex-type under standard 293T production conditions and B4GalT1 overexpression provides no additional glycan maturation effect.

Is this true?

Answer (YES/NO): NO